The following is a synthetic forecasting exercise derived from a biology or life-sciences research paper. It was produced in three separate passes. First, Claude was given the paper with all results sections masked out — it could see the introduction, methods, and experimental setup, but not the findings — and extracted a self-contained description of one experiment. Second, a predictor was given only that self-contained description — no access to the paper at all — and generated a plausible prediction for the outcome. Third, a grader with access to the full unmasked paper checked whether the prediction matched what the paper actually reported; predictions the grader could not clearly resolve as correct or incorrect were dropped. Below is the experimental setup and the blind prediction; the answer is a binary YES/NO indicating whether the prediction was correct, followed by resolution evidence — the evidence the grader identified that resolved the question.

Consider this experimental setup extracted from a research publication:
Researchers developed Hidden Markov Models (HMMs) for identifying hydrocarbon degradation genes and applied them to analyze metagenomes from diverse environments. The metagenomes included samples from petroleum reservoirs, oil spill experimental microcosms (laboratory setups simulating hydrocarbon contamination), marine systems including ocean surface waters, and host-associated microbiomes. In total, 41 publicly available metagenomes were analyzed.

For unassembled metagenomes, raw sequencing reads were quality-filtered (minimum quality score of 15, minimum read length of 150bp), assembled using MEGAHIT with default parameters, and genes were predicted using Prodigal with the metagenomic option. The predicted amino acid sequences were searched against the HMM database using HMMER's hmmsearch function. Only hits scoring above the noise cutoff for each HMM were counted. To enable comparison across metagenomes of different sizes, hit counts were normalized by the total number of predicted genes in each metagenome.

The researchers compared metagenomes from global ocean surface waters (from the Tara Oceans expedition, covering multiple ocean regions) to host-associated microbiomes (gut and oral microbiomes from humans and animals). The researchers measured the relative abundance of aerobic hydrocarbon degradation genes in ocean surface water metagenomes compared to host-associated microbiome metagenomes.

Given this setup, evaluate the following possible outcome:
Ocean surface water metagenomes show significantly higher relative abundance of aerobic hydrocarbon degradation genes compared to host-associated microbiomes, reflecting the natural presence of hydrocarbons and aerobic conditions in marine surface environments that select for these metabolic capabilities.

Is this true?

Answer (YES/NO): YES